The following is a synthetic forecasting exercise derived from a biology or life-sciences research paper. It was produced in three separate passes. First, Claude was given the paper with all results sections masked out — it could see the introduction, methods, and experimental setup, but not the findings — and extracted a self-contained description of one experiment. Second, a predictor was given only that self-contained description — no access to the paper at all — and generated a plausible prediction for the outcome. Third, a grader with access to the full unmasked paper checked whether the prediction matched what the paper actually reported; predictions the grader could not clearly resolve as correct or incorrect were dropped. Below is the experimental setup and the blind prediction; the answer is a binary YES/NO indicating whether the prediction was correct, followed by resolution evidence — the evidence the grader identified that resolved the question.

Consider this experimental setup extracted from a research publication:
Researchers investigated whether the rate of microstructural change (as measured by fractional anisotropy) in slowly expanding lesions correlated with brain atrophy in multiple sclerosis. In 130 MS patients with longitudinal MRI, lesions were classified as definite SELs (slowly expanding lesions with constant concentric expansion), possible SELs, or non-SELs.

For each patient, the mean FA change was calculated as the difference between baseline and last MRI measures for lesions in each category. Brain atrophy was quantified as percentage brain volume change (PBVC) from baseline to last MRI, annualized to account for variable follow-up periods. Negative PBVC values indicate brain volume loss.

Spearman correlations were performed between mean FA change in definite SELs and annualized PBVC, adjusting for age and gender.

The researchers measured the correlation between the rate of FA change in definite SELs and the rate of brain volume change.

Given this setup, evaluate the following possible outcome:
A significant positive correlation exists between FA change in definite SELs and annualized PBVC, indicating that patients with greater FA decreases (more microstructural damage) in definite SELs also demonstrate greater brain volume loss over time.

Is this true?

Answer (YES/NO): YES